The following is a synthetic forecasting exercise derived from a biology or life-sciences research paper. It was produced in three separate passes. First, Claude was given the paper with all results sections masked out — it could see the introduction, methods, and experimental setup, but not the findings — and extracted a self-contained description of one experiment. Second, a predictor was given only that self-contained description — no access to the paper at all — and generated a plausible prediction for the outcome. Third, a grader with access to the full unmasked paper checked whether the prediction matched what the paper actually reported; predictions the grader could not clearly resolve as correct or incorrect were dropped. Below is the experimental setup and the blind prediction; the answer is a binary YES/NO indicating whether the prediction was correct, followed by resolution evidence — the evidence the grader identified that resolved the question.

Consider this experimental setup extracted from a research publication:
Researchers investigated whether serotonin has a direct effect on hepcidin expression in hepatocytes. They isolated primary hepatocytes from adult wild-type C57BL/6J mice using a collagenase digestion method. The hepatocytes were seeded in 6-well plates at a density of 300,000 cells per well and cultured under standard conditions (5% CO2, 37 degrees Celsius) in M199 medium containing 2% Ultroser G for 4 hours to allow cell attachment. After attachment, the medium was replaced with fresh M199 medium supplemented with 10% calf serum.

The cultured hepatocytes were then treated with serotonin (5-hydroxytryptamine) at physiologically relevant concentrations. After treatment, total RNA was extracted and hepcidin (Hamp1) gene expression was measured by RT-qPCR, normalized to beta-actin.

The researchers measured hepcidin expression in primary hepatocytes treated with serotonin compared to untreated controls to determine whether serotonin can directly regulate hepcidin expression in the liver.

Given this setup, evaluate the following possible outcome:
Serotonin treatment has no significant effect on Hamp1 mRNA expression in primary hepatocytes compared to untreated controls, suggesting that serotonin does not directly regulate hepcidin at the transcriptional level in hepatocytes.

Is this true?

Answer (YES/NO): NO